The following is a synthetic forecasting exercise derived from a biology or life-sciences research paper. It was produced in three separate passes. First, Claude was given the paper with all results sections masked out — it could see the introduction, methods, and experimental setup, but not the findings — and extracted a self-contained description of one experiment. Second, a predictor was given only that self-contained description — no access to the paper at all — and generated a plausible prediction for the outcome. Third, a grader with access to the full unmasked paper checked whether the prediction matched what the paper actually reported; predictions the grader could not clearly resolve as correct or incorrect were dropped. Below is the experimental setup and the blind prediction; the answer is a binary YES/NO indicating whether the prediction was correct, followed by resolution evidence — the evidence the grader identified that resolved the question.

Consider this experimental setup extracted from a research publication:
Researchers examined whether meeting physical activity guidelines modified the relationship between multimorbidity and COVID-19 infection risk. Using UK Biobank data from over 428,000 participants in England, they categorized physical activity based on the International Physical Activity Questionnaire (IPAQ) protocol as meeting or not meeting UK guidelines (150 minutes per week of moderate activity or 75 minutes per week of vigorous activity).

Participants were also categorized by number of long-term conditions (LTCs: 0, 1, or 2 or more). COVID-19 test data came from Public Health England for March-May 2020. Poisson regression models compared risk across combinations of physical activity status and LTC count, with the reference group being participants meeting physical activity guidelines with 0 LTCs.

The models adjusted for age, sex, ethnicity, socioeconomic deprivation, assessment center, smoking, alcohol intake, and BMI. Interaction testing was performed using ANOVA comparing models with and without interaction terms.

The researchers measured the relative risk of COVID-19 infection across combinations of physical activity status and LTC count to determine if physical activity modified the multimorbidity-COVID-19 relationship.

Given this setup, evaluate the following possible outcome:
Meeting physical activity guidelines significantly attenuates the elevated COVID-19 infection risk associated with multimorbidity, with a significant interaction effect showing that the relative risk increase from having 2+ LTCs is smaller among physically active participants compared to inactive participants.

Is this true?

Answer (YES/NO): NO